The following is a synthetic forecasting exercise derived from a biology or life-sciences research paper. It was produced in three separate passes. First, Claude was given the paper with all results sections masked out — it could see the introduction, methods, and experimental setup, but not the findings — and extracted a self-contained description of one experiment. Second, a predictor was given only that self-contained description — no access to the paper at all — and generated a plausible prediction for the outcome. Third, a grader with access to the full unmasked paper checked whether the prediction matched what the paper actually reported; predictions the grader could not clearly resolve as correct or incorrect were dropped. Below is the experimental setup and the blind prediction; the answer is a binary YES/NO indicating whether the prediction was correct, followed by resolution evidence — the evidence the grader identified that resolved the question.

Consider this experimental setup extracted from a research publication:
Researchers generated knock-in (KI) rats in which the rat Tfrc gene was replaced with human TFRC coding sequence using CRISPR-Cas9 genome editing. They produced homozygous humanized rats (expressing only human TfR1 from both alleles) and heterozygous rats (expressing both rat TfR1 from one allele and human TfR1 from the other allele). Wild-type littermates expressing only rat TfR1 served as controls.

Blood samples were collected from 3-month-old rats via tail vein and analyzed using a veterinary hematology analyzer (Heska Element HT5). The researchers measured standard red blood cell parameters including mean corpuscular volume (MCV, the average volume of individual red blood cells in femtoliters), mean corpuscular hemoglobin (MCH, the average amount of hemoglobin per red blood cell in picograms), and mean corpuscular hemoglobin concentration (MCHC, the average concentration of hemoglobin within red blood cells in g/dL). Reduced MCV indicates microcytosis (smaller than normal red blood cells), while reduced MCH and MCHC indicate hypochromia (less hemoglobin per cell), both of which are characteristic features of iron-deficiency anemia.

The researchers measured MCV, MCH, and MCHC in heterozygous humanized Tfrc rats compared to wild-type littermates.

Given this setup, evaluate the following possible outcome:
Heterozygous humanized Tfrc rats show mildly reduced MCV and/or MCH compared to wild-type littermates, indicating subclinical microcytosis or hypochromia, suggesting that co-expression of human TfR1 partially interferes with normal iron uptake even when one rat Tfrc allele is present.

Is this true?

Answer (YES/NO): YES